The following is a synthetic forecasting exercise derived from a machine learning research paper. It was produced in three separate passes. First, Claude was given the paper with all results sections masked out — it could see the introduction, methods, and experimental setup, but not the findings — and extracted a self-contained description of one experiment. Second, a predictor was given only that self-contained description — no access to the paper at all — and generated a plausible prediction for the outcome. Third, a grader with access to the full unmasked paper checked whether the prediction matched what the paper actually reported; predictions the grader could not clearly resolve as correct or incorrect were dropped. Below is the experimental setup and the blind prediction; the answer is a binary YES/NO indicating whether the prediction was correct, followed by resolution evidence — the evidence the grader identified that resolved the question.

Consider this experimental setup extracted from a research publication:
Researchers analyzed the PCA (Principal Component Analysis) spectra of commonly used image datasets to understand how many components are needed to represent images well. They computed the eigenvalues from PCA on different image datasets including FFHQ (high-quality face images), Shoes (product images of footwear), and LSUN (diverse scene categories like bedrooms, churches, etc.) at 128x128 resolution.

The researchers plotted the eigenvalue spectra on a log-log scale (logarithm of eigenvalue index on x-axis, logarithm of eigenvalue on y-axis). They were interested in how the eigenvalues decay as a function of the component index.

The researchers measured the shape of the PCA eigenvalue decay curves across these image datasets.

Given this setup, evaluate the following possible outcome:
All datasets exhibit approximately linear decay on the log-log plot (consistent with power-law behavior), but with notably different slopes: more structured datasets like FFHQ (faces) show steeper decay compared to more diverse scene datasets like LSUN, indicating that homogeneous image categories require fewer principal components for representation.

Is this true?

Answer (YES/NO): NO